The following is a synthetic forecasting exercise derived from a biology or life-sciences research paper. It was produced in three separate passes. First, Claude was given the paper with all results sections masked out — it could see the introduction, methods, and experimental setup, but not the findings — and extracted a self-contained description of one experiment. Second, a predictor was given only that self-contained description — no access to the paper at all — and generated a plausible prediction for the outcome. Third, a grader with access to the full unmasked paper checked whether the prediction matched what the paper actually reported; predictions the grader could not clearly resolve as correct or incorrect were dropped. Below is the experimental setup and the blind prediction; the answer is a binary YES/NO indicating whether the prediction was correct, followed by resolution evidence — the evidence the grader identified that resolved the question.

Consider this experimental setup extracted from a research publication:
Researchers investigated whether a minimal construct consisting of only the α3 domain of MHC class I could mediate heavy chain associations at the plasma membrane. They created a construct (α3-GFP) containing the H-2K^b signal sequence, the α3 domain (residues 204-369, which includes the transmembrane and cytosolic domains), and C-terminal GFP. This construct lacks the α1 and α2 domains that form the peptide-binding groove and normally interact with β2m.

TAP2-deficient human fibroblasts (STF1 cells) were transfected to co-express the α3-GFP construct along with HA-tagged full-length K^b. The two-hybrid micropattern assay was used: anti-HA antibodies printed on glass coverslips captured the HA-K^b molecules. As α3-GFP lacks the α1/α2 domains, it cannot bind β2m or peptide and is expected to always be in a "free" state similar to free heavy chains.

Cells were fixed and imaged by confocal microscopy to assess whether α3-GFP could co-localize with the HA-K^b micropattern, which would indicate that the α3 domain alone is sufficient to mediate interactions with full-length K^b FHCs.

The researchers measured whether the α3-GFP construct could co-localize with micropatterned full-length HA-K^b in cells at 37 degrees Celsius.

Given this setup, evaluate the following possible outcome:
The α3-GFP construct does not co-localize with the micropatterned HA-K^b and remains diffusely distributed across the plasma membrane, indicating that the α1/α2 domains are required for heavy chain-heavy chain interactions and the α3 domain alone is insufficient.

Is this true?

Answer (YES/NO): NO